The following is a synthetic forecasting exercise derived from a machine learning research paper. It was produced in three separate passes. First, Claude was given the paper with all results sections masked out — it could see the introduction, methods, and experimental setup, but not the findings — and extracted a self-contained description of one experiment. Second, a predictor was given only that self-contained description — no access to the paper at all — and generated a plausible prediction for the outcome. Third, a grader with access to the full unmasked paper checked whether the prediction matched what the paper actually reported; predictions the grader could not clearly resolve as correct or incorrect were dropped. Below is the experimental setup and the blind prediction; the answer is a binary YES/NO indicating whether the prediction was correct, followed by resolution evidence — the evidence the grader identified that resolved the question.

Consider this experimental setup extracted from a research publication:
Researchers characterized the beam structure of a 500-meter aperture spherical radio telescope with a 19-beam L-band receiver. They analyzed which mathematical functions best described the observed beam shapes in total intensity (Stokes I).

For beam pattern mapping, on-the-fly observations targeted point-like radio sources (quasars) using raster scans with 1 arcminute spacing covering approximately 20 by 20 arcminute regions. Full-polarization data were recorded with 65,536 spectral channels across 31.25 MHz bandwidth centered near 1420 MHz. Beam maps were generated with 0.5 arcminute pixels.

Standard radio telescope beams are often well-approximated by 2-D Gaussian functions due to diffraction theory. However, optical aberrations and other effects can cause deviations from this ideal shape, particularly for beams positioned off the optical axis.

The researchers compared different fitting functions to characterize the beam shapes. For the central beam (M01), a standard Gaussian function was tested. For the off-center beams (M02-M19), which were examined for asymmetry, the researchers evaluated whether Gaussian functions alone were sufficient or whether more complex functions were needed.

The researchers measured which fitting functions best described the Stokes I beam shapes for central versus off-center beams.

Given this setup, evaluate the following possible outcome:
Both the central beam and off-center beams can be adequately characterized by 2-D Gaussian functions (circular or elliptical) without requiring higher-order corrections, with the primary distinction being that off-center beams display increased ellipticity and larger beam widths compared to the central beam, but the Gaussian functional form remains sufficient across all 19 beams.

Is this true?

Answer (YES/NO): NO